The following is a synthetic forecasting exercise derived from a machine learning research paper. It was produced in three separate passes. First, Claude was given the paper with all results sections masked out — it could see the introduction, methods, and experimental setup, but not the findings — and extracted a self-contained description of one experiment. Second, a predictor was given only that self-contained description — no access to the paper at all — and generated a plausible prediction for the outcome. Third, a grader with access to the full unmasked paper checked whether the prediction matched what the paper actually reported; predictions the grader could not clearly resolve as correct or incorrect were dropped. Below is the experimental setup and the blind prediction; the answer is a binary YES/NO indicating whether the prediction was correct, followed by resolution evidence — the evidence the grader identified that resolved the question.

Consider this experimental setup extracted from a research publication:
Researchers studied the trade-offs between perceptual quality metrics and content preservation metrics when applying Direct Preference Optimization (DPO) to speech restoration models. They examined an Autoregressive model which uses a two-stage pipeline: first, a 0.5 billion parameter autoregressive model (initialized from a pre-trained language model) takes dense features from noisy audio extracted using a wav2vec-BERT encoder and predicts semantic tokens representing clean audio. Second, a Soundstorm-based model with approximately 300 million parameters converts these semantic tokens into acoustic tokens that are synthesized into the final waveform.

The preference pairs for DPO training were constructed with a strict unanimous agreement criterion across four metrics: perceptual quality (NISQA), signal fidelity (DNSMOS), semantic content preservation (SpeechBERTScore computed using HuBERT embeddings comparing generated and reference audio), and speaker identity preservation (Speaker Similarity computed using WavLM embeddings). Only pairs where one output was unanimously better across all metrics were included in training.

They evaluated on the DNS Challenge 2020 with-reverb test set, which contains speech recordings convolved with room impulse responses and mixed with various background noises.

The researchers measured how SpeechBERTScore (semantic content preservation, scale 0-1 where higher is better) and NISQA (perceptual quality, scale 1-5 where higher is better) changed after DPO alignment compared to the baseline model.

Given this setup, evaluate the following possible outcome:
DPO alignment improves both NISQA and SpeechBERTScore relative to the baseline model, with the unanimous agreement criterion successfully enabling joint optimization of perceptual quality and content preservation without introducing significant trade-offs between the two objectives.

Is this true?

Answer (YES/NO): NO